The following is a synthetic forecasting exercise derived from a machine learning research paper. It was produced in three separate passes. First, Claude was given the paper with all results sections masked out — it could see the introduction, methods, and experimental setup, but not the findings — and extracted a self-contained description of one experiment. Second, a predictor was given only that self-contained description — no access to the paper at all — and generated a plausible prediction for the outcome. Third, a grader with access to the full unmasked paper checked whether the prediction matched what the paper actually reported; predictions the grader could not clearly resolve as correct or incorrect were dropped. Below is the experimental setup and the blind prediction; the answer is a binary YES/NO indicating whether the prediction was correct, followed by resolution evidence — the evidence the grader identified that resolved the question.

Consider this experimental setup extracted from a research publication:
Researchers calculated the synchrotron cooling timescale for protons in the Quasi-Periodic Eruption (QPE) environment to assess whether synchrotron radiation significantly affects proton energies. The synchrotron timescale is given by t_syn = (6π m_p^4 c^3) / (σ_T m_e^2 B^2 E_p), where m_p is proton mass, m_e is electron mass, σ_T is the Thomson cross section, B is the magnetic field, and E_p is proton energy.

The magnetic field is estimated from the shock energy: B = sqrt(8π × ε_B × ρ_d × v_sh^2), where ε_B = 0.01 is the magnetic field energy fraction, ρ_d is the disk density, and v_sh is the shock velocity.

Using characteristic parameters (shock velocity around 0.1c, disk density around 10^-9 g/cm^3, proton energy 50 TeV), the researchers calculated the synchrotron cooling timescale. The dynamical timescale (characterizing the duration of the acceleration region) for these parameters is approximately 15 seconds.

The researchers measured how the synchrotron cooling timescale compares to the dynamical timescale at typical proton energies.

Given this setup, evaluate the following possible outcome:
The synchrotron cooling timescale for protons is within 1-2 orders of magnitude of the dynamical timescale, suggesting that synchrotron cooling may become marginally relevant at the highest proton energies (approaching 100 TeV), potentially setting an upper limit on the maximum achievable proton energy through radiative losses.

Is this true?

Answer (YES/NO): NO